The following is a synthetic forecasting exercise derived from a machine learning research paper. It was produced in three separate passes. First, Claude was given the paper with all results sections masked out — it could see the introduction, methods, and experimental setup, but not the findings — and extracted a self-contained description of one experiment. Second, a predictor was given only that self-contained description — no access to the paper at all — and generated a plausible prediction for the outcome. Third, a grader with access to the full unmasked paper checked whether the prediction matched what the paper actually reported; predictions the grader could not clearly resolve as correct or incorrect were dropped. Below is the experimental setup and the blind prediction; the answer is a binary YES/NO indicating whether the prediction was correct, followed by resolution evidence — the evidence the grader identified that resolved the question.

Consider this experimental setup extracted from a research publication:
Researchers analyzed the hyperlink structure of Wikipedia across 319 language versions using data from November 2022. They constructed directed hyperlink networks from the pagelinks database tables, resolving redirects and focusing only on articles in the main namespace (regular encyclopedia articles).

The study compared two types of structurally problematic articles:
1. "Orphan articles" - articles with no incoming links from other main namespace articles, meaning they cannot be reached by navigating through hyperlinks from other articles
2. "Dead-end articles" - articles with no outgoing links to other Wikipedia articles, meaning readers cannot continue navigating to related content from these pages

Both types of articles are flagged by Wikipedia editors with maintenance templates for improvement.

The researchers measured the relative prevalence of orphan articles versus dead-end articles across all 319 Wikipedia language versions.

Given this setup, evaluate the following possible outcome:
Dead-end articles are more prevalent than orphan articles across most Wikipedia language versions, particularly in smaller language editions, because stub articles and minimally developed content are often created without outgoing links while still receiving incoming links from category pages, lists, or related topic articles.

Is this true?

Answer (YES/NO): NO